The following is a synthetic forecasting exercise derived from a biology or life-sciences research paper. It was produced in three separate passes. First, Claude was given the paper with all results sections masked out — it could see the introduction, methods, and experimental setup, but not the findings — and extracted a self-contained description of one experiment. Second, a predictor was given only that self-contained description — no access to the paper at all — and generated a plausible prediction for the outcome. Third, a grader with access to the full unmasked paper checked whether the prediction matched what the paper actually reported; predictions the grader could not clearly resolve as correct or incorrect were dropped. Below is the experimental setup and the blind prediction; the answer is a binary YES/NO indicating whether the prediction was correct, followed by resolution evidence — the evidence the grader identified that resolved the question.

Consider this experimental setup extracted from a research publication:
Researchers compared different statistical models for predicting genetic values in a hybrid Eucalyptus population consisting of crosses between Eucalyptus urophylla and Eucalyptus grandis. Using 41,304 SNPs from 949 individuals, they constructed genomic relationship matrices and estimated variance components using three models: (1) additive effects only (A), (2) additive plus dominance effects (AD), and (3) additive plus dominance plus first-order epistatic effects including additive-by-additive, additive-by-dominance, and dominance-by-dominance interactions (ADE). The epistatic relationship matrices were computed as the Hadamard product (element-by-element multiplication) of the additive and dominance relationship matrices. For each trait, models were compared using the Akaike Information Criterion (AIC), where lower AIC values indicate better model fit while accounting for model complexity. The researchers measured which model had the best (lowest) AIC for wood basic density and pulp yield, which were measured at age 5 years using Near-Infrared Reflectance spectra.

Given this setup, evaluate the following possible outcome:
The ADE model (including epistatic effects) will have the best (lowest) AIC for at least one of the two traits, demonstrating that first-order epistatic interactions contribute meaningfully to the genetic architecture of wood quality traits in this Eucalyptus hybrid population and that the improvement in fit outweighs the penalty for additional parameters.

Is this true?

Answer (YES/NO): NO